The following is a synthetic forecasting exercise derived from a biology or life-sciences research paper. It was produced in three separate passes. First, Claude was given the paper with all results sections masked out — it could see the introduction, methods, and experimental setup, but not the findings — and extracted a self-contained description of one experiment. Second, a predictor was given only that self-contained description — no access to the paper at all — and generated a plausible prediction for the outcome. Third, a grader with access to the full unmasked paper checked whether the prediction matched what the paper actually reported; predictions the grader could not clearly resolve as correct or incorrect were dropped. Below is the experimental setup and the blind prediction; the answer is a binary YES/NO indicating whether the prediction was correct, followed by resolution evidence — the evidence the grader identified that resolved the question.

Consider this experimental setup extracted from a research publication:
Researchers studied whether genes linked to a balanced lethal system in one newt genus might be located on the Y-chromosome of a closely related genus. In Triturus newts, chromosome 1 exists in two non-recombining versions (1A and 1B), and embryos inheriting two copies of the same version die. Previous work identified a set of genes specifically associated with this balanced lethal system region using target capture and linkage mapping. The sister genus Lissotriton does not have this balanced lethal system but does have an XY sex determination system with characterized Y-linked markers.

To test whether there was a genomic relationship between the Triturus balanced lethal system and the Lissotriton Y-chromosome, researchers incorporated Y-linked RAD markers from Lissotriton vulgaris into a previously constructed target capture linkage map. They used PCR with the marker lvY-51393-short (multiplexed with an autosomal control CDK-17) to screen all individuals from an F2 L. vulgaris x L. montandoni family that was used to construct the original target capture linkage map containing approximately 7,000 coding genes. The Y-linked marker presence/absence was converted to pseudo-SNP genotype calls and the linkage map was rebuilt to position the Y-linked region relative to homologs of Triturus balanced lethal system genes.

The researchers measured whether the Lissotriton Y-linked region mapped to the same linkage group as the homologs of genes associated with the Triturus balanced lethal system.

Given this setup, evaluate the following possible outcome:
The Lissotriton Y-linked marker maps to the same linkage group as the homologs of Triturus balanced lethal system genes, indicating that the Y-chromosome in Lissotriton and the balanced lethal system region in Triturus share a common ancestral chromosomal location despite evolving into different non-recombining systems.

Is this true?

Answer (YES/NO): NO